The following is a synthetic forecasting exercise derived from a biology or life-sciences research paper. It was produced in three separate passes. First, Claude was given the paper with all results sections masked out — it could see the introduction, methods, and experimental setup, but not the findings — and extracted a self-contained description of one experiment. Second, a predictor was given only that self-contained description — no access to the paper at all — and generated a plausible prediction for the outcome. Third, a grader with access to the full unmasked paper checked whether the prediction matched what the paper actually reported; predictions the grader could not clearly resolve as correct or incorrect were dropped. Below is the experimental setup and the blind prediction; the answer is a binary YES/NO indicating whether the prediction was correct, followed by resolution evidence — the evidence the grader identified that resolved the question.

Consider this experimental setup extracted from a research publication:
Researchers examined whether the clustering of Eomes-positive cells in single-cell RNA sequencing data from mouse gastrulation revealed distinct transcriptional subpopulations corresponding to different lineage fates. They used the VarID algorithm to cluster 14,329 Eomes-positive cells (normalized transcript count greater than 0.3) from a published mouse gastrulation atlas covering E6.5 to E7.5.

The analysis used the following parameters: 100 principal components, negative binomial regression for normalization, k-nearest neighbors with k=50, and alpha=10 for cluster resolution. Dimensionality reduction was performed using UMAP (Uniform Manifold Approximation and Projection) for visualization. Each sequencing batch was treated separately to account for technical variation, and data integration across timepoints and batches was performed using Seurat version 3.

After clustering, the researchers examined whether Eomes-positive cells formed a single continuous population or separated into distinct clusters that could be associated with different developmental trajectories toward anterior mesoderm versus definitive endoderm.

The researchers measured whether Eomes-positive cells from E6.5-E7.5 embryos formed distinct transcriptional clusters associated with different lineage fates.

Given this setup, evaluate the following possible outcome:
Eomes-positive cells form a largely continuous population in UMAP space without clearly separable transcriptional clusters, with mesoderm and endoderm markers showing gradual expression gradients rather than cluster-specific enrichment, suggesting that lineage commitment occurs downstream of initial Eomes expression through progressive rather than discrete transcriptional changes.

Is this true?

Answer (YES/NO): NO